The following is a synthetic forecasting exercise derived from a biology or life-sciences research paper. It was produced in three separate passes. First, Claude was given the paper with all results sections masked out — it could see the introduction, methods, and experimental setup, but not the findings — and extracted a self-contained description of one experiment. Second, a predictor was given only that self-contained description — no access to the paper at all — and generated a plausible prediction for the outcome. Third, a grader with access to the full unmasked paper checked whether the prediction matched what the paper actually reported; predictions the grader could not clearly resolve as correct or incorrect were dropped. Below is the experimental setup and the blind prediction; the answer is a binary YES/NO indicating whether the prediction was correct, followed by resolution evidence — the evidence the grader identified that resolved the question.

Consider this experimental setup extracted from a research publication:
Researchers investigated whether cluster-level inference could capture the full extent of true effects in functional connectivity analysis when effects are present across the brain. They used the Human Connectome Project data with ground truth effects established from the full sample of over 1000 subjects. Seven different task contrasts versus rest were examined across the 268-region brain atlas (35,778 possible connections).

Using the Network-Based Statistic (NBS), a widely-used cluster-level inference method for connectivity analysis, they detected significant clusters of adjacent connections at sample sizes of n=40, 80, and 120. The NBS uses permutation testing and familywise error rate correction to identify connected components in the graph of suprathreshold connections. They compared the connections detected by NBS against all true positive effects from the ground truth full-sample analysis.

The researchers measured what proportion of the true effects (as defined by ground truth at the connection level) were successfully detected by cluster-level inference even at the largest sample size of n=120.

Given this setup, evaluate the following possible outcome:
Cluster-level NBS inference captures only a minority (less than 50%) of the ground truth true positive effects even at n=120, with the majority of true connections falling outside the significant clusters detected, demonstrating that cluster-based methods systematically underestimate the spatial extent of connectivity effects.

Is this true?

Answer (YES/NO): YES